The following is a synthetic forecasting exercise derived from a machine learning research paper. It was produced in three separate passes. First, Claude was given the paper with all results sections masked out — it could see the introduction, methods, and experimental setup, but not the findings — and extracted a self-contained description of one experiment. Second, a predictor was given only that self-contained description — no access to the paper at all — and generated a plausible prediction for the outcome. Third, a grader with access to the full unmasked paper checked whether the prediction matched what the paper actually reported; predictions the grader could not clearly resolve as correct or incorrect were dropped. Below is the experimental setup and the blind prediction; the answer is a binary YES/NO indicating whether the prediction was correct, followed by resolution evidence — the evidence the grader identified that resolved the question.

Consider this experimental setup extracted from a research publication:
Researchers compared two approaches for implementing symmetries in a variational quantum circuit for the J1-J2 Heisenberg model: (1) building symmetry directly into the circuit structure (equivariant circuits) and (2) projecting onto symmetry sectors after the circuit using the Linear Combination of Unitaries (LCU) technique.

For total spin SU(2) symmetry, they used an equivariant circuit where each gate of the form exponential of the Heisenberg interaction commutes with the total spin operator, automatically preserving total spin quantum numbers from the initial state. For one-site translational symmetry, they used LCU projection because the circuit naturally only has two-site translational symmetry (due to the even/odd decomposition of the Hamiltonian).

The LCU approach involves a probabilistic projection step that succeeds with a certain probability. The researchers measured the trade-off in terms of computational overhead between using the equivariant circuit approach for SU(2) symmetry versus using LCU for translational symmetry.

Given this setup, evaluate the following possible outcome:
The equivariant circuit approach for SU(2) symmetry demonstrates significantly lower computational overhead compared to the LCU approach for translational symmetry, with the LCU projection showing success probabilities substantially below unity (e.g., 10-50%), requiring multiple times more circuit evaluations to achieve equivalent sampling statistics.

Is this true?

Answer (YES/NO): YES